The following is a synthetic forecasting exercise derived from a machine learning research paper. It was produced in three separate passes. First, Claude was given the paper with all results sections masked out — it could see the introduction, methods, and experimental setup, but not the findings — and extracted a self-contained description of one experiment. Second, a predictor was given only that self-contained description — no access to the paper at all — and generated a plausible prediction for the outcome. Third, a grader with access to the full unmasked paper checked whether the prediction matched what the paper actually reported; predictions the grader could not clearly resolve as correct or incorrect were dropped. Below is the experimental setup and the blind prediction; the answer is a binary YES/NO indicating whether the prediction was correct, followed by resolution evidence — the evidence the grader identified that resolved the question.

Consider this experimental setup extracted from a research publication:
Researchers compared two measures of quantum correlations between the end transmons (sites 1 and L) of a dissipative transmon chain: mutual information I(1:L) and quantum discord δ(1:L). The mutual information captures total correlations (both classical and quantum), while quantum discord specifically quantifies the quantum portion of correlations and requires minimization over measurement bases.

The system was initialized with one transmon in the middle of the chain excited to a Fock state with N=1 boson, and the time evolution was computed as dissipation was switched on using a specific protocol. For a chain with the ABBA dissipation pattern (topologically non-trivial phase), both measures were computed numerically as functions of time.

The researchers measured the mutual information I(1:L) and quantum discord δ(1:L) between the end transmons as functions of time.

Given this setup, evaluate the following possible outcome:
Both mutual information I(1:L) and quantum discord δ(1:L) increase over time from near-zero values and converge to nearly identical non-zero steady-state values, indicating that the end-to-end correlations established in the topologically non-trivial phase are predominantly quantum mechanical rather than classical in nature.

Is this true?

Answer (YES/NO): NO